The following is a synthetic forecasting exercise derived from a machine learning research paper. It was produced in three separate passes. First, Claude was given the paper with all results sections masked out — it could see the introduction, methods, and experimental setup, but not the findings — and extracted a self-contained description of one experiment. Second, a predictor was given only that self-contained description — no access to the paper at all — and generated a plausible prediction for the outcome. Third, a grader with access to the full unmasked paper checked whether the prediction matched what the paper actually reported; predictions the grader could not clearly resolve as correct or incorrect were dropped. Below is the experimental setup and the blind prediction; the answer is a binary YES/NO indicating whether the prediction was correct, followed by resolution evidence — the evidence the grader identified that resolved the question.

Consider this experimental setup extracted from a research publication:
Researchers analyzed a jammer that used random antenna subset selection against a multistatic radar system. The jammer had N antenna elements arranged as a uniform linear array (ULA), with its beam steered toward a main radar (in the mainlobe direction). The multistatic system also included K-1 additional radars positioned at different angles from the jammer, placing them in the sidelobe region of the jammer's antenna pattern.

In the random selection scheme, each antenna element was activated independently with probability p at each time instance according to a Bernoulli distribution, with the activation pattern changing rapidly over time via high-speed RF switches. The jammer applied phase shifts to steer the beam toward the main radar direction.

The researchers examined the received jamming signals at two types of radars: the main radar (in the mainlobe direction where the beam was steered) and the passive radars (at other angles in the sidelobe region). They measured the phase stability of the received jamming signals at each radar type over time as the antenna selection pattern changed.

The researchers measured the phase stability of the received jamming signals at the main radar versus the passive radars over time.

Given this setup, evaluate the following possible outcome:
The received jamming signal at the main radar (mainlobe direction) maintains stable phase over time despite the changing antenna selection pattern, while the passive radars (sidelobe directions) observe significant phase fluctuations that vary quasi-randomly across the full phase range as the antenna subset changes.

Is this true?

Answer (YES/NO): YES